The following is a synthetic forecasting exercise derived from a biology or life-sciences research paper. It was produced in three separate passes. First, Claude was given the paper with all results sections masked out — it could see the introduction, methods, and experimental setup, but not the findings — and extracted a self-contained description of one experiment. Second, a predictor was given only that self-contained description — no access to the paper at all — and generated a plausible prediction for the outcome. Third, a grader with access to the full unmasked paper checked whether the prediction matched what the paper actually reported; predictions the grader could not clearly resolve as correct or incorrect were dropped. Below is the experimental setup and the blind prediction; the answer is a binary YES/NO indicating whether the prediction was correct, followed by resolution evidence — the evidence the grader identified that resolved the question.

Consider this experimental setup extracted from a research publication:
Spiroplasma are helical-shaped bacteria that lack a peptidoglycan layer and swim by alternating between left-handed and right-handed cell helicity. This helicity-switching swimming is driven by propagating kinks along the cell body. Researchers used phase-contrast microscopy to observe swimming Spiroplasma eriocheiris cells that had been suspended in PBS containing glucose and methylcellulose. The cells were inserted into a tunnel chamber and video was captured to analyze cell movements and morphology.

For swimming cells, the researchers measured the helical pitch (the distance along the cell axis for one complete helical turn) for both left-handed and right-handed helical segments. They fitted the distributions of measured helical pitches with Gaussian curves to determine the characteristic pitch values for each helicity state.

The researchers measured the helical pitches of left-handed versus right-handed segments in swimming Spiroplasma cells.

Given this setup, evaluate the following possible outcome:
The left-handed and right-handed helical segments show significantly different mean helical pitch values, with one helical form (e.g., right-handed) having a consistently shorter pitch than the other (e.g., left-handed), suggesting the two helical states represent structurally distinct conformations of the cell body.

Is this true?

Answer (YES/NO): NO